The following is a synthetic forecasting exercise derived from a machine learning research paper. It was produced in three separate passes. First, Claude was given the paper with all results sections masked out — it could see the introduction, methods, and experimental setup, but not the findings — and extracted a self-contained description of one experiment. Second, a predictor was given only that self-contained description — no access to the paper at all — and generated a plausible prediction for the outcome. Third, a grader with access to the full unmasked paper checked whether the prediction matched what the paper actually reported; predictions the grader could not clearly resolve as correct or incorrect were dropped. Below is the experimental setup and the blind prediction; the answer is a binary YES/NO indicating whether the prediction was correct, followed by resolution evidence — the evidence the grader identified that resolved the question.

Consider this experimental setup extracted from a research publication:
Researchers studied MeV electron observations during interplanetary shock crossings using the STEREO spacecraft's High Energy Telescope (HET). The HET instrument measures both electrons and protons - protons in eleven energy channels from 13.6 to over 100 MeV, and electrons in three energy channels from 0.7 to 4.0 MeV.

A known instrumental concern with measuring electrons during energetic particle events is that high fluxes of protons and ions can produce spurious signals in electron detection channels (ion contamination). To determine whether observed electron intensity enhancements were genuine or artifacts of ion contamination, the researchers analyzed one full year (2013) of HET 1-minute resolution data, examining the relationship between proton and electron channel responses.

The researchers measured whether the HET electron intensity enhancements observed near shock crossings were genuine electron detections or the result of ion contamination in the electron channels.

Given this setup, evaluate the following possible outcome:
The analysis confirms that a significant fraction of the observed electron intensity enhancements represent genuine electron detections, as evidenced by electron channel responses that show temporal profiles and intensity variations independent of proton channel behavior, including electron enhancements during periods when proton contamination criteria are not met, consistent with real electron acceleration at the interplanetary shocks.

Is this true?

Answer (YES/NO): YES